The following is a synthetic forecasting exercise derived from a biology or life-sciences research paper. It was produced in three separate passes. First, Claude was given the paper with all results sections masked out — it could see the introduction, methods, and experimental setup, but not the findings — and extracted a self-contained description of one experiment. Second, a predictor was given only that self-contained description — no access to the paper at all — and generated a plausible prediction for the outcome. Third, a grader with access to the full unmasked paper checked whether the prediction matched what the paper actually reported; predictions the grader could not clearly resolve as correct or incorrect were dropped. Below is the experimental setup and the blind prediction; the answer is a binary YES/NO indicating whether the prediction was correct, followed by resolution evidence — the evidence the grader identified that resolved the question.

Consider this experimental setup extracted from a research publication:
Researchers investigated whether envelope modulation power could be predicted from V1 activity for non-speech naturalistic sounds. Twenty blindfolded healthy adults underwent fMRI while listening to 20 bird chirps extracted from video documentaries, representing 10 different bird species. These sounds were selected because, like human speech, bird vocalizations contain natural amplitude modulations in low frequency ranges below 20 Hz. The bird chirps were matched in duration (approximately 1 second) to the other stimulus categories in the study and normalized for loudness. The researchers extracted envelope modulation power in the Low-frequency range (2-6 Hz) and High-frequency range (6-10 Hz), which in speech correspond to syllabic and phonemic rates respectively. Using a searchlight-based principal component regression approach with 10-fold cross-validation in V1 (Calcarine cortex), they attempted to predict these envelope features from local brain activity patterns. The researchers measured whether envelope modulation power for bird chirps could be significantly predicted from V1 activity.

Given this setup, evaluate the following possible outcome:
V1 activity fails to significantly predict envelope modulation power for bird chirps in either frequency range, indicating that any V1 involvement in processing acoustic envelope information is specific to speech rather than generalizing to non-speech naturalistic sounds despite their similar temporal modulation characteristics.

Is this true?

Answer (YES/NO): NO